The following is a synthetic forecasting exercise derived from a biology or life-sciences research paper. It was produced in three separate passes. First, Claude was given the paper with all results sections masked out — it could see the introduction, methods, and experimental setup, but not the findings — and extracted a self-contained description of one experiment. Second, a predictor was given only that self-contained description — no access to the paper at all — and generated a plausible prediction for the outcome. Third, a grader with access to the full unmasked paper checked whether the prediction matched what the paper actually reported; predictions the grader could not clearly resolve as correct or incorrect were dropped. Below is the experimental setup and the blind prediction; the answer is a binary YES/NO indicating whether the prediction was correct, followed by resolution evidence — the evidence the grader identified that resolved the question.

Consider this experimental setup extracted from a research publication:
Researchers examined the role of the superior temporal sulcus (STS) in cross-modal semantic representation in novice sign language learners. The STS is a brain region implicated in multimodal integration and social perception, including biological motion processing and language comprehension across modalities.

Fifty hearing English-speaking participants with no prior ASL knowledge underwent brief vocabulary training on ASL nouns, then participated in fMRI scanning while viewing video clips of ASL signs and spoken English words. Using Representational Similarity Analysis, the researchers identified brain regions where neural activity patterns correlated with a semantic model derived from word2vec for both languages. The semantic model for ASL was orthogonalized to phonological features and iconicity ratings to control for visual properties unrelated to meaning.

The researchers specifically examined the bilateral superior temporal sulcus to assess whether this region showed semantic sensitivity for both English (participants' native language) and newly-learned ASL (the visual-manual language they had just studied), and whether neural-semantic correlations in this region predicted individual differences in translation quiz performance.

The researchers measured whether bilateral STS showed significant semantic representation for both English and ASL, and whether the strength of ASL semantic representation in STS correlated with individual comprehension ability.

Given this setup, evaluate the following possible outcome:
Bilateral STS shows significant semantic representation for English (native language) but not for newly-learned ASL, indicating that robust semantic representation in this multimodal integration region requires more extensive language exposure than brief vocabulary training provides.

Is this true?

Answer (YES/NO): NO